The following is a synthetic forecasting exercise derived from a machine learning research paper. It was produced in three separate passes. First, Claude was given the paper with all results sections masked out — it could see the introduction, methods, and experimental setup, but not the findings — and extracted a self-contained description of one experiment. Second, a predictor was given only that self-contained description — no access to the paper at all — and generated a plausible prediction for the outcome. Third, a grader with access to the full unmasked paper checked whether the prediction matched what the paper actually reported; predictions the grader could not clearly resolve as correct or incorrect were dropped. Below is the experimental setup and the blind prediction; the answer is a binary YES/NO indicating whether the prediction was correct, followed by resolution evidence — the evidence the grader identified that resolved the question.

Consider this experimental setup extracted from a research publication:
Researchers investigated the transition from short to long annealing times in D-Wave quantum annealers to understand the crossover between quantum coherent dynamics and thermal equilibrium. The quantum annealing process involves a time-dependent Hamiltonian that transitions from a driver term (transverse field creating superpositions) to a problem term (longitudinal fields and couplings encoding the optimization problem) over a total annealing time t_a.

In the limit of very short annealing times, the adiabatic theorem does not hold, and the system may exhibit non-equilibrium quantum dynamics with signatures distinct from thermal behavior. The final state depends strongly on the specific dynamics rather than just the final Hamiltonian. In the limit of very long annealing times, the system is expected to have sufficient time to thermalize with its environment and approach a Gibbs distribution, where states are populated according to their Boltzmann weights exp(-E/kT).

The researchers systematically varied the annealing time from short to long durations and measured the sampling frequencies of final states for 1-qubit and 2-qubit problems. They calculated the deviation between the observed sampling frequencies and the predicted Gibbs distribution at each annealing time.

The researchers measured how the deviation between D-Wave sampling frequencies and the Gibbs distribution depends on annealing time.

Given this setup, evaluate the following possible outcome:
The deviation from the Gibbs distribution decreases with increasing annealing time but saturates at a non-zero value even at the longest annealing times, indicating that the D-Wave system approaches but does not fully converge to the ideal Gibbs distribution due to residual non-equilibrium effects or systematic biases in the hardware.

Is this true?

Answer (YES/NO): NO